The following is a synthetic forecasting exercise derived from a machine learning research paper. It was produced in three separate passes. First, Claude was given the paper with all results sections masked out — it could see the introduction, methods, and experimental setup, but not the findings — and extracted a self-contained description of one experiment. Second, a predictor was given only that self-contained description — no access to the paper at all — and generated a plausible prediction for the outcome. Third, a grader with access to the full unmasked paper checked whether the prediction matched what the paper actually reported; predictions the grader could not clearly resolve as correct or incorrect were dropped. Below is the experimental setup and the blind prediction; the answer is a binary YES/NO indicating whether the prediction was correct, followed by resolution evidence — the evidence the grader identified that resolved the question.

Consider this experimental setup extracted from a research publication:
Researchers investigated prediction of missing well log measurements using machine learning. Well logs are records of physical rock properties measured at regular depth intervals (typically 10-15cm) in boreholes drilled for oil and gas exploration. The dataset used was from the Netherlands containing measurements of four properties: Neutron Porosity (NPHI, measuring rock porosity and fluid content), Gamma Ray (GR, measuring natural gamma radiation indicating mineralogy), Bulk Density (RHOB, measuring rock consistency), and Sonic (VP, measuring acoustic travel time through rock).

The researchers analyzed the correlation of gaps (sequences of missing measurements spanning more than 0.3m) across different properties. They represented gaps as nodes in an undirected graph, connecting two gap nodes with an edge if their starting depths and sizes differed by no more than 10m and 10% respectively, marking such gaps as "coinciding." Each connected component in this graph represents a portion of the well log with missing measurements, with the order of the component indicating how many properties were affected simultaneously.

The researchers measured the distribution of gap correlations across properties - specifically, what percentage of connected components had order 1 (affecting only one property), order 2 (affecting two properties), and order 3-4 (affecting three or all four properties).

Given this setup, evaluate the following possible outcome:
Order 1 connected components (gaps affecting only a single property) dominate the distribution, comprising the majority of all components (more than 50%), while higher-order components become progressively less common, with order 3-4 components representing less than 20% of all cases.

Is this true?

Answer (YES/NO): YES